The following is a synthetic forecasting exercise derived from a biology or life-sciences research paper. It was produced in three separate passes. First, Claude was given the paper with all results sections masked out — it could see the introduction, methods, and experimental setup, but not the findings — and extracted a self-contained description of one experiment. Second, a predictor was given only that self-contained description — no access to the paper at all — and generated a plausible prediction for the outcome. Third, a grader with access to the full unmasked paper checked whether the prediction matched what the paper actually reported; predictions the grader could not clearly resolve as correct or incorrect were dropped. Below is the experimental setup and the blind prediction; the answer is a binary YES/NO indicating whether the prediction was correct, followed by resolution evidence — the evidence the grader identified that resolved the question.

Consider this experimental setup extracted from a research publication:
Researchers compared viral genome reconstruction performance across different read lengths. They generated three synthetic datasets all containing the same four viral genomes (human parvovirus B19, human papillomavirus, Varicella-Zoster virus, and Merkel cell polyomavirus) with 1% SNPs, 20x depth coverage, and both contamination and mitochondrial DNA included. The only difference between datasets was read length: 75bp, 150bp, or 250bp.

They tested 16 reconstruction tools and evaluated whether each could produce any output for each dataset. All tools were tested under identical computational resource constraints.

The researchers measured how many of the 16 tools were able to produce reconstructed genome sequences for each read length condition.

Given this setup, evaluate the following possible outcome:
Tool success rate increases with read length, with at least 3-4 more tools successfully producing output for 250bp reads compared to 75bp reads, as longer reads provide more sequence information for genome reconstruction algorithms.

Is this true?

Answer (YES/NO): YES